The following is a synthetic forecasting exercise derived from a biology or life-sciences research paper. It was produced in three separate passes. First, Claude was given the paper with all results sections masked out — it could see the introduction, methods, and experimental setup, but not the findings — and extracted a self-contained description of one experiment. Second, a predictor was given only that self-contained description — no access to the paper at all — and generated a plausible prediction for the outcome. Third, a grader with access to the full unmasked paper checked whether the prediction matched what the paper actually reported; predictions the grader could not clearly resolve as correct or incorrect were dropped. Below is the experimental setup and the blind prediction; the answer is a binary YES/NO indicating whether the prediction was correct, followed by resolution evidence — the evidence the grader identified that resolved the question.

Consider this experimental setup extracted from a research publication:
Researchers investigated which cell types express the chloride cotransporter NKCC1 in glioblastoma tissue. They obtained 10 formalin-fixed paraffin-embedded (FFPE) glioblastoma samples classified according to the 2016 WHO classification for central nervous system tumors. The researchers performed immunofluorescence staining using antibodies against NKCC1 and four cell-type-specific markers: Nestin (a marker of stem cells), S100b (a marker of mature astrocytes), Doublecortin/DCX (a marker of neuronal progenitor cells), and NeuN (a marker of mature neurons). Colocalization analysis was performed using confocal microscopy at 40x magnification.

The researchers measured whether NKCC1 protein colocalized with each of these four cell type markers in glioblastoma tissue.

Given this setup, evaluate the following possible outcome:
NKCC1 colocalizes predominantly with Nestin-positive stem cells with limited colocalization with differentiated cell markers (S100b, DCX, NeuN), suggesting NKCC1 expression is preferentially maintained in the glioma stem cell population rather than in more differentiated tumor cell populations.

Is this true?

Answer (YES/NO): NO